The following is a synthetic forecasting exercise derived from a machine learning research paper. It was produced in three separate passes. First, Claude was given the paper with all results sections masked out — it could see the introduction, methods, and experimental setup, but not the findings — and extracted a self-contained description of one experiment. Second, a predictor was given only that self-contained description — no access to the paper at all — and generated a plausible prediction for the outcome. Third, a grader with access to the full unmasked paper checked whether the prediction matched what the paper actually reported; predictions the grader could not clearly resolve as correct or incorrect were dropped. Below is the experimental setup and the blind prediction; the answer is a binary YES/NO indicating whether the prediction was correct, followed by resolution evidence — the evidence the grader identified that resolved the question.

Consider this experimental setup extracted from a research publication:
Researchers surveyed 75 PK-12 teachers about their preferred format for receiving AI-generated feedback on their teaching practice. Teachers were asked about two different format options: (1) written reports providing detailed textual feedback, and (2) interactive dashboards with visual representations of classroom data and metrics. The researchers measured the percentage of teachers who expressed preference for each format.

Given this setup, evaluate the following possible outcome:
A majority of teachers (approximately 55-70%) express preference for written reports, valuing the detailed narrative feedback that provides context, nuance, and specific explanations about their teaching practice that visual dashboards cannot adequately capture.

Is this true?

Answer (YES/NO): NO